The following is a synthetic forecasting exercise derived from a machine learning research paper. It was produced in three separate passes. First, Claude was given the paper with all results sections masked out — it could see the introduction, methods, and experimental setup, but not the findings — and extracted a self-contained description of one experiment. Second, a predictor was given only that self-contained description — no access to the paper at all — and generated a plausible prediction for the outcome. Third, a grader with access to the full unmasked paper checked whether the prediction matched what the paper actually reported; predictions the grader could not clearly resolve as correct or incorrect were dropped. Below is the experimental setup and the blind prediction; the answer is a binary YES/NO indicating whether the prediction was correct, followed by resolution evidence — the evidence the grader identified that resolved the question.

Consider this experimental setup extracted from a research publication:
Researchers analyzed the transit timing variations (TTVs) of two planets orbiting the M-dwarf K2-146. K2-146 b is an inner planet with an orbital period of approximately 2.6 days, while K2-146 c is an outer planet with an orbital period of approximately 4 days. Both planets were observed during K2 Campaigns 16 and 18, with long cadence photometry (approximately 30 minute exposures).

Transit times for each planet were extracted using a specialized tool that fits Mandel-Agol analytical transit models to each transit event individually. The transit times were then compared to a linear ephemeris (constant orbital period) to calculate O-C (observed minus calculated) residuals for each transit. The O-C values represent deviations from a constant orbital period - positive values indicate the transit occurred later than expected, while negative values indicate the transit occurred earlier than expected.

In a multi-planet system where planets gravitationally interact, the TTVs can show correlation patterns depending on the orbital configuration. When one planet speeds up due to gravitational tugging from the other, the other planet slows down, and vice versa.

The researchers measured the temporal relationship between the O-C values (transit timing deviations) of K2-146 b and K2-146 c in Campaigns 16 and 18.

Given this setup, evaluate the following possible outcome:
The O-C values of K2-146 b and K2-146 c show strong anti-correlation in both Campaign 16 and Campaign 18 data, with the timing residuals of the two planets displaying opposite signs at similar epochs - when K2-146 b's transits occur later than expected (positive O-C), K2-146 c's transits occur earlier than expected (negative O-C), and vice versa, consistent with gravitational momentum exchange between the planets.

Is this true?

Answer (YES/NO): YES